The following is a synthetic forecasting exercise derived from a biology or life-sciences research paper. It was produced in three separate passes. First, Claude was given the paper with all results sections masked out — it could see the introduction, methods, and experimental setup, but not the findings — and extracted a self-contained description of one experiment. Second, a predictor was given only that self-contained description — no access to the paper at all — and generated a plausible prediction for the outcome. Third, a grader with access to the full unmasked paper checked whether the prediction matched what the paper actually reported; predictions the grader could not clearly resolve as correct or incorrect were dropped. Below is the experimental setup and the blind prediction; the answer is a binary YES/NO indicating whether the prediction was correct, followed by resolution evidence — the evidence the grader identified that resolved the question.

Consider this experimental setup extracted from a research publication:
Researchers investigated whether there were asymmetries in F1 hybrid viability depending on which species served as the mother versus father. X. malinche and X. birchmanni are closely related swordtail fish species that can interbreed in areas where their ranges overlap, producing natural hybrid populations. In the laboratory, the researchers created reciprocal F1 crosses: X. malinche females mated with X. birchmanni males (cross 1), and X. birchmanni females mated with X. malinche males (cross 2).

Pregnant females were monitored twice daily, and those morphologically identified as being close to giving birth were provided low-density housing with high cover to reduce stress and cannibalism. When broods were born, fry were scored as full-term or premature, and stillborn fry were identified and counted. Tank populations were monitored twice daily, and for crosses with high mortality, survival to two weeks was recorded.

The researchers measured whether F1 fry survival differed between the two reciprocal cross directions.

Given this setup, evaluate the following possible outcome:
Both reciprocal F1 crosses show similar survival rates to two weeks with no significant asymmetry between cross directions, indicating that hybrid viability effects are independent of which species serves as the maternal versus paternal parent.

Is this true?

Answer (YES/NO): NO